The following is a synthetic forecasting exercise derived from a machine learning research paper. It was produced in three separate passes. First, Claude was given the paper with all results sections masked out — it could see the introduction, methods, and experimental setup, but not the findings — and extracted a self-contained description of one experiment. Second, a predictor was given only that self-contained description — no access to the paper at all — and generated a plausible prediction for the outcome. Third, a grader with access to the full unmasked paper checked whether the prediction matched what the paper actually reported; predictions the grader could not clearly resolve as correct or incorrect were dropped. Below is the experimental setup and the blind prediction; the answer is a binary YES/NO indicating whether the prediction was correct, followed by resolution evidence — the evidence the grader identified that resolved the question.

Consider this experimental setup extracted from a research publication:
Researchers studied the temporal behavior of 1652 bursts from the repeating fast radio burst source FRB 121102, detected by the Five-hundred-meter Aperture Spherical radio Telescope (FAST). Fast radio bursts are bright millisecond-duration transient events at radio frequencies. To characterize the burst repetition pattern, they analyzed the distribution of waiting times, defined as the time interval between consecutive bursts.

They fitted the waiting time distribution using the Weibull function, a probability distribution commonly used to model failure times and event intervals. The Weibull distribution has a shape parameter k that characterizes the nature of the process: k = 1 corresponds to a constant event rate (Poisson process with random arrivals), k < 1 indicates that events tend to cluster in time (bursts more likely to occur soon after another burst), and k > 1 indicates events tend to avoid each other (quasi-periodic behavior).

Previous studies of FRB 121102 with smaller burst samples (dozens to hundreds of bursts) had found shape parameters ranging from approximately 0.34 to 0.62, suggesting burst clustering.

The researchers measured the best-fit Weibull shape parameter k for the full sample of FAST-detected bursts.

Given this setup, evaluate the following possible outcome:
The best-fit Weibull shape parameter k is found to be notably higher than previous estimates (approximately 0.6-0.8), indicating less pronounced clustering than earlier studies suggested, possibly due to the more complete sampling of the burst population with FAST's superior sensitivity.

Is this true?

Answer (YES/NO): YES